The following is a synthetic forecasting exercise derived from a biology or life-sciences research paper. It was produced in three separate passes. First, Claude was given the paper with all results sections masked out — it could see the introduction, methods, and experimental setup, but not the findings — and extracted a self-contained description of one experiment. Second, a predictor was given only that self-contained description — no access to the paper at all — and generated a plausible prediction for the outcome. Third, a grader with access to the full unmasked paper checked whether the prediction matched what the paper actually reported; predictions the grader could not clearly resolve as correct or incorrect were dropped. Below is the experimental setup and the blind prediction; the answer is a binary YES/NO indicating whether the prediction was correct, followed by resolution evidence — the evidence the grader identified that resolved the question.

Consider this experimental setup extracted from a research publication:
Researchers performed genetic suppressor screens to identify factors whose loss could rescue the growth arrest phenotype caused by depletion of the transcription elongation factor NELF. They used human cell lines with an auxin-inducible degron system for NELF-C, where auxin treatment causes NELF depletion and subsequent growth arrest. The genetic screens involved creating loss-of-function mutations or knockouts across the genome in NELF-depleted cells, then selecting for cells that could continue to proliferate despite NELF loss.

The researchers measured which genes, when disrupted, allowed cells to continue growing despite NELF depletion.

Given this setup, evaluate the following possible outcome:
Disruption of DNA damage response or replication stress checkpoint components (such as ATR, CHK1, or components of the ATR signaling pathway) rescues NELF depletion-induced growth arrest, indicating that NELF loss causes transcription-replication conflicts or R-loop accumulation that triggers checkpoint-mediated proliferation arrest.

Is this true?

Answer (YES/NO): NO